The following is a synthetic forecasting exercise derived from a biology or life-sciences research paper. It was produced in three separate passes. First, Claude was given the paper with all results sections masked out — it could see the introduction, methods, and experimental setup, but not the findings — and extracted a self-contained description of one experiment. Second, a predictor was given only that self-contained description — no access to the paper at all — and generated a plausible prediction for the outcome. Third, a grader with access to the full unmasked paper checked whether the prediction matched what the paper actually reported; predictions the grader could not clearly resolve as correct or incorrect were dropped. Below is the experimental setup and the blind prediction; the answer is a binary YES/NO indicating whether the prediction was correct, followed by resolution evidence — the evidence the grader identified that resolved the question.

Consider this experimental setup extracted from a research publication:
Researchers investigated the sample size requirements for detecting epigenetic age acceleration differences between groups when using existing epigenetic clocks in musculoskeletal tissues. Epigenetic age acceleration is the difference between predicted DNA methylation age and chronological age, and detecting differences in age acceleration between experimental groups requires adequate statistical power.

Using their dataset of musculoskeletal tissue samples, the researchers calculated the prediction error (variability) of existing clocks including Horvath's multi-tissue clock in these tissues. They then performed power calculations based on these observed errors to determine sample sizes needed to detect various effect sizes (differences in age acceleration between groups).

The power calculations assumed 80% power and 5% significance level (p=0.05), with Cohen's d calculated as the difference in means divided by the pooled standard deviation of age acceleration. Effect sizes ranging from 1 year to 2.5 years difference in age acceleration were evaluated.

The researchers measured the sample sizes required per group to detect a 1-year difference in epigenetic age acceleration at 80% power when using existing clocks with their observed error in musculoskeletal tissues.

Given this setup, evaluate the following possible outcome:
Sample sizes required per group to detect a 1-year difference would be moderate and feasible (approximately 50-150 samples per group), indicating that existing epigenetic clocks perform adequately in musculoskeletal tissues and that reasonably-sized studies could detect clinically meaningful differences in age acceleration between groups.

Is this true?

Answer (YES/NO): NO